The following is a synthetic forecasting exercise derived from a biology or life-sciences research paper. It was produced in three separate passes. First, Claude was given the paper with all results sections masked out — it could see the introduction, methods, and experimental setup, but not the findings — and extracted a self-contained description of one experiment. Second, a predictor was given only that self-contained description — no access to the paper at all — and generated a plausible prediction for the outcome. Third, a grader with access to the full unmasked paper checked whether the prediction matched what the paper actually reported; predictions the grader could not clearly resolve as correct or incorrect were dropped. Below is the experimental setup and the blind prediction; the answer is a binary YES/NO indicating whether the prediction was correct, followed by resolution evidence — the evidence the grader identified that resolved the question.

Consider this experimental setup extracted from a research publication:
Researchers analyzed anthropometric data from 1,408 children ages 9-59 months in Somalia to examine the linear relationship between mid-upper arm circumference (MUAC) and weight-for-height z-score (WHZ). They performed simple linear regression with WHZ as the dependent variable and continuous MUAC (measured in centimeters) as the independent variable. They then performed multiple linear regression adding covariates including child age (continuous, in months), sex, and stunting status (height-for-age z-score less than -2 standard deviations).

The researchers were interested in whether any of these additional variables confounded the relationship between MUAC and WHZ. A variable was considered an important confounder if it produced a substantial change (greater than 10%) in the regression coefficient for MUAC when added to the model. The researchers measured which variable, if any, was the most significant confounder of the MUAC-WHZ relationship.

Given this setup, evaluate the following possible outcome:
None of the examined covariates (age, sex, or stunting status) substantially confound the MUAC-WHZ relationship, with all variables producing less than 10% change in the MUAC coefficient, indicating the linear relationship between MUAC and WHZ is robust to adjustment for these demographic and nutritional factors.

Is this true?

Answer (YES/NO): NO